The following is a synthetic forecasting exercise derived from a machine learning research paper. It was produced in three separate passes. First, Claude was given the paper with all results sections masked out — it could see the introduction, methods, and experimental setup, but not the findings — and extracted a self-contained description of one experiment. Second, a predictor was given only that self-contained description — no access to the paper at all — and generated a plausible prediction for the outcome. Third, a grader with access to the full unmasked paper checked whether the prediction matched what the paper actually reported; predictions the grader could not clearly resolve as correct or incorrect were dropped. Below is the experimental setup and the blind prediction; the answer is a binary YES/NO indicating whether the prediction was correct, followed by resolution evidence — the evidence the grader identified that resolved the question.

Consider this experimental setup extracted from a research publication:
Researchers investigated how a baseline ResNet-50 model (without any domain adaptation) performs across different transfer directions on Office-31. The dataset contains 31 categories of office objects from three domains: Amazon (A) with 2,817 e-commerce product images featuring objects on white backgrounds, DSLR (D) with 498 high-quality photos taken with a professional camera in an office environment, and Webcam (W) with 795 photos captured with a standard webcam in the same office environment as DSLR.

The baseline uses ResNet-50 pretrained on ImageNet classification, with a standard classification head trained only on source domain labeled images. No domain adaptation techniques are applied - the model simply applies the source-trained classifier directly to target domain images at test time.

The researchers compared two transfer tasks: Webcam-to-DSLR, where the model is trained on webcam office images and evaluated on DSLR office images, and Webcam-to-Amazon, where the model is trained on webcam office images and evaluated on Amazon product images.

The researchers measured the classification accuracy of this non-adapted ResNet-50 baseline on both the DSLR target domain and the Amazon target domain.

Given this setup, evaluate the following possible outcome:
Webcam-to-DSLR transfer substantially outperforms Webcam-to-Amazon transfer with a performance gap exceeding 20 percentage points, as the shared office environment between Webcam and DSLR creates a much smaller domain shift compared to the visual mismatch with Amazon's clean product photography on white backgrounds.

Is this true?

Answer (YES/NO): YES